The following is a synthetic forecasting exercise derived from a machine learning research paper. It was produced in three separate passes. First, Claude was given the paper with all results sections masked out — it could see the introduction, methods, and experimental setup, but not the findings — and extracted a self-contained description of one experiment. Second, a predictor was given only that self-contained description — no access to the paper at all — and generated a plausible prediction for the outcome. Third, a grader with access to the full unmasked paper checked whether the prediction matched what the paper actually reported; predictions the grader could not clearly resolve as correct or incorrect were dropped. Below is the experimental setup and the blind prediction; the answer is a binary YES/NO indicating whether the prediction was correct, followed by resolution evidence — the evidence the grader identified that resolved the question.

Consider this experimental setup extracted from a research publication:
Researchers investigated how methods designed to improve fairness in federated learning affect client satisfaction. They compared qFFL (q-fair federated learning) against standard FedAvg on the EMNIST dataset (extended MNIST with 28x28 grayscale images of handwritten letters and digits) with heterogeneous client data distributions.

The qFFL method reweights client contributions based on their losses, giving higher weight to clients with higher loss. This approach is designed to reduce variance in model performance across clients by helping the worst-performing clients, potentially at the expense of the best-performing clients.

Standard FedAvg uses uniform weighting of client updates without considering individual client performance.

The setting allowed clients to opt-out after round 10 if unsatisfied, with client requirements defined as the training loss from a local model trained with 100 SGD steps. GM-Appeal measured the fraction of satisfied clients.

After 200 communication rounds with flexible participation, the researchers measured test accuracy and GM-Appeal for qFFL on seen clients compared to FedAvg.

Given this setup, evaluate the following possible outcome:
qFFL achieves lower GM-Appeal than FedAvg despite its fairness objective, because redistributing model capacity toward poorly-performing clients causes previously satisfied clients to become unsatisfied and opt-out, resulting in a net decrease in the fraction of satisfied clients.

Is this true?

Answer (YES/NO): YES